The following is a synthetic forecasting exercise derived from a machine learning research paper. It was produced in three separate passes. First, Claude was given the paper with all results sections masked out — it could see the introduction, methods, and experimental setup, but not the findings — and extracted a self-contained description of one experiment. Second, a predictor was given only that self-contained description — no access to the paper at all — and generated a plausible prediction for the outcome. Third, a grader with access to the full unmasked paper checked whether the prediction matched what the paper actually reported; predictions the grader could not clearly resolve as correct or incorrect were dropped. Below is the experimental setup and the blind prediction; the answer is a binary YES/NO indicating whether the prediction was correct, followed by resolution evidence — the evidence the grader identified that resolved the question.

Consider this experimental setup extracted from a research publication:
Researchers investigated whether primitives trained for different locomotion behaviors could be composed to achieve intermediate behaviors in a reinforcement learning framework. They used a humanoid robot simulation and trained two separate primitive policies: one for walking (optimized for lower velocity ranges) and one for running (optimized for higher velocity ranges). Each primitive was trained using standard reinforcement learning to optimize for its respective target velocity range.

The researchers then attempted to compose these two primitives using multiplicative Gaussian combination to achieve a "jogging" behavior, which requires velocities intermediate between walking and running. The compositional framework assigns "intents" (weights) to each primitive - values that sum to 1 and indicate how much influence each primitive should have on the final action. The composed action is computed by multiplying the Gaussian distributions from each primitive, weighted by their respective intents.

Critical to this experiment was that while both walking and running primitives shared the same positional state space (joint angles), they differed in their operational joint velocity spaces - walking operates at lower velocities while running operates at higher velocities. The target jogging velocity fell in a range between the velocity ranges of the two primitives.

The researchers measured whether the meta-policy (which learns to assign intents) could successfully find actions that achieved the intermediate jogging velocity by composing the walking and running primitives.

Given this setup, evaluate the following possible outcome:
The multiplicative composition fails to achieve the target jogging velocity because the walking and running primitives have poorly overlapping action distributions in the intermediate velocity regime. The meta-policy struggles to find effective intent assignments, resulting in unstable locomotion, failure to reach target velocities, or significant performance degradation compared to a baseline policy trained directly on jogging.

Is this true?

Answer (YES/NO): YES